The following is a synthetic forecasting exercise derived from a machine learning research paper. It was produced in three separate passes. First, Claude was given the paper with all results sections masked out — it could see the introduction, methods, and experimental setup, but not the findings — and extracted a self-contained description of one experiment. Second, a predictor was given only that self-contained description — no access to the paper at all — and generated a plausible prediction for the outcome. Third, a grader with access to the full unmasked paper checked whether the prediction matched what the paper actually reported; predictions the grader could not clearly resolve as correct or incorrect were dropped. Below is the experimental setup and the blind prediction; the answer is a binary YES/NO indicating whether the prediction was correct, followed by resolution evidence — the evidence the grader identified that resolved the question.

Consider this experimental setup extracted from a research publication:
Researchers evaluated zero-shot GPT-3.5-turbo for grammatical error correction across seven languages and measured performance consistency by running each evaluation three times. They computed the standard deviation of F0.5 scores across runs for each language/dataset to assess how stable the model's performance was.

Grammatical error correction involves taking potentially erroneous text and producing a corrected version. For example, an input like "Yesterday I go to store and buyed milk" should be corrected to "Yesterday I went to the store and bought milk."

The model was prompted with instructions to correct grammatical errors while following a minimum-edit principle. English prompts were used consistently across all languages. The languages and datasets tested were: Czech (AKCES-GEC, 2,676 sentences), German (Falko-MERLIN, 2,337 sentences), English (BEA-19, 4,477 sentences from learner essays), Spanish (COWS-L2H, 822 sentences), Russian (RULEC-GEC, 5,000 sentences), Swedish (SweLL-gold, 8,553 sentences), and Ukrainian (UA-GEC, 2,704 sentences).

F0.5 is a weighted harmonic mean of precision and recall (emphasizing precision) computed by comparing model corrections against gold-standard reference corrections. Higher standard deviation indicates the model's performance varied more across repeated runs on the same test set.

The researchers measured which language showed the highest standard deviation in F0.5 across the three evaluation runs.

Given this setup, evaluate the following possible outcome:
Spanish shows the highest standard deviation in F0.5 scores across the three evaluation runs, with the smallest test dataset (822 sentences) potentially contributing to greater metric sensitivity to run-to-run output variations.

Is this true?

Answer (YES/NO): NO